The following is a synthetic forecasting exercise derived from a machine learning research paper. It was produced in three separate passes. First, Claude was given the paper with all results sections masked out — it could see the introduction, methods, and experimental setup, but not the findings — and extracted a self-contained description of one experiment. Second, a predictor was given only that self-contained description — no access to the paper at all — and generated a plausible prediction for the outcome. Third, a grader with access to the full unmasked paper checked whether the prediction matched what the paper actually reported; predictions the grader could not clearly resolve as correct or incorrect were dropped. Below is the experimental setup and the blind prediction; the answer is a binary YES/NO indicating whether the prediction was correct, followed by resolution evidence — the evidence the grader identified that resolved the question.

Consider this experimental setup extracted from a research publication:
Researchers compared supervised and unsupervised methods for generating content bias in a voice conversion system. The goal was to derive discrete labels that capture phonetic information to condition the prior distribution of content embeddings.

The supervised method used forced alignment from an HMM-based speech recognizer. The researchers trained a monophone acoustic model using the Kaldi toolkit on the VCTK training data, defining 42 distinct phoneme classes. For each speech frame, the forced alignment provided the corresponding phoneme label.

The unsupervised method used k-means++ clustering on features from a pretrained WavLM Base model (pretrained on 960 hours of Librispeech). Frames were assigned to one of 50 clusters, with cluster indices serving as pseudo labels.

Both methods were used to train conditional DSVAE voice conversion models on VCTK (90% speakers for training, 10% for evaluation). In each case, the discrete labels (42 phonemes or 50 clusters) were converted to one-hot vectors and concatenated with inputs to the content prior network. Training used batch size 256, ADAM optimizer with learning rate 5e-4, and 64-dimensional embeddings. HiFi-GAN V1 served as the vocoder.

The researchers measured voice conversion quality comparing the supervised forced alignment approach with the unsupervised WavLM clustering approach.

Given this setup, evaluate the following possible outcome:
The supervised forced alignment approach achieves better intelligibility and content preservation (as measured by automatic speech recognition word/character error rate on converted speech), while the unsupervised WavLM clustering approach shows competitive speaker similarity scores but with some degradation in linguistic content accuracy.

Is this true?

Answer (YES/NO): NO